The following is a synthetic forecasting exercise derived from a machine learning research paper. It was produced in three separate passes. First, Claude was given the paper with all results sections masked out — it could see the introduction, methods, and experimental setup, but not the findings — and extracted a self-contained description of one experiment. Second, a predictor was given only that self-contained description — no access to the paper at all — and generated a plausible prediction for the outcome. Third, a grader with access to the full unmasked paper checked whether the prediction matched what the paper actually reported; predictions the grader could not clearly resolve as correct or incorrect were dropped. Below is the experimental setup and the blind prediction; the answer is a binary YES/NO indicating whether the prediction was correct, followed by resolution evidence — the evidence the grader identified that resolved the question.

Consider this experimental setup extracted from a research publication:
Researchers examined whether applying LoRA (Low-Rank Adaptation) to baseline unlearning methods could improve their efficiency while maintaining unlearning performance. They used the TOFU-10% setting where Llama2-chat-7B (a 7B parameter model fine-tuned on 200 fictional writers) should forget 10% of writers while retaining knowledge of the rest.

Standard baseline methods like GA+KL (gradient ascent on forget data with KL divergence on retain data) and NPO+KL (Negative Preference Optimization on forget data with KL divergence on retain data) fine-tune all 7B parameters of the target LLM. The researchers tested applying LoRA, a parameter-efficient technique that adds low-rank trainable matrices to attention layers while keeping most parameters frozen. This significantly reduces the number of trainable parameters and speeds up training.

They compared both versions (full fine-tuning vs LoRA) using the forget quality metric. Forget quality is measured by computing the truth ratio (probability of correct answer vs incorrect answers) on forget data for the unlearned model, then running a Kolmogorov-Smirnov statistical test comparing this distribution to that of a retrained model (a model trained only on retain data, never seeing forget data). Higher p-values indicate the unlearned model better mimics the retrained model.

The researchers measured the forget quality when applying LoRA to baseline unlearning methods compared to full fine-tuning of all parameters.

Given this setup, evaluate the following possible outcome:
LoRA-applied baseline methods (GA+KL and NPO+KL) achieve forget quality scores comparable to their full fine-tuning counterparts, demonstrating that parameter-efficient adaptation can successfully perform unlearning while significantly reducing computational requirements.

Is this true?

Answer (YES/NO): NO